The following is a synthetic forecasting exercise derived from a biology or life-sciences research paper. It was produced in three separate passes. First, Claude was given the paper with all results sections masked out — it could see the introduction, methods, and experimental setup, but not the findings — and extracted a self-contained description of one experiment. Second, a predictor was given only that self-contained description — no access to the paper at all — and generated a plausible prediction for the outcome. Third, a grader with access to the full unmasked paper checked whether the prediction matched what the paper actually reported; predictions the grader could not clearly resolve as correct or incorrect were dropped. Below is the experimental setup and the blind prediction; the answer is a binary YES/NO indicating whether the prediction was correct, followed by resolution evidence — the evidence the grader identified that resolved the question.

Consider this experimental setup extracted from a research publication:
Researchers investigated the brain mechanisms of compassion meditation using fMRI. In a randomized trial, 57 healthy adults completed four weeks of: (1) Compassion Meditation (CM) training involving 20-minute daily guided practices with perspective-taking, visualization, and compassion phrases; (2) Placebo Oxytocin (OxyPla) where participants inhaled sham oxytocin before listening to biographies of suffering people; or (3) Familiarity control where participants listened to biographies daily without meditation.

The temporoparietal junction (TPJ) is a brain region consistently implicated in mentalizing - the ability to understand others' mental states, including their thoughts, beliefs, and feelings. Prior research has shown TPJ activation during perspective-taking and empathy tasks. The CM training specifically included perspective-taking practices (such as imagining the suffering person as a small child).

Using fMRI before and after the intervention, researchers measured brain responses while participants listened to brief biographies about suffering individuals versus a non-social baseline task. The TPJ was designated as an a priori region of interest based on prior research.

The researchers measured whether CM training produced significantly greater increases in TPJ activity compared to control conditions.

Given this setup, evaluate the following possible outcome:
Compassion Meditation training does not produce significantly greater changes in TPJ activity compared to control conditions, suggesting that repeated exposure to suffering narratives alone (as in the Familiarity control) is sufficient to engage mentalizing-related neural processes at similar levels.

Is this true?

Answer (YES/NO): YES